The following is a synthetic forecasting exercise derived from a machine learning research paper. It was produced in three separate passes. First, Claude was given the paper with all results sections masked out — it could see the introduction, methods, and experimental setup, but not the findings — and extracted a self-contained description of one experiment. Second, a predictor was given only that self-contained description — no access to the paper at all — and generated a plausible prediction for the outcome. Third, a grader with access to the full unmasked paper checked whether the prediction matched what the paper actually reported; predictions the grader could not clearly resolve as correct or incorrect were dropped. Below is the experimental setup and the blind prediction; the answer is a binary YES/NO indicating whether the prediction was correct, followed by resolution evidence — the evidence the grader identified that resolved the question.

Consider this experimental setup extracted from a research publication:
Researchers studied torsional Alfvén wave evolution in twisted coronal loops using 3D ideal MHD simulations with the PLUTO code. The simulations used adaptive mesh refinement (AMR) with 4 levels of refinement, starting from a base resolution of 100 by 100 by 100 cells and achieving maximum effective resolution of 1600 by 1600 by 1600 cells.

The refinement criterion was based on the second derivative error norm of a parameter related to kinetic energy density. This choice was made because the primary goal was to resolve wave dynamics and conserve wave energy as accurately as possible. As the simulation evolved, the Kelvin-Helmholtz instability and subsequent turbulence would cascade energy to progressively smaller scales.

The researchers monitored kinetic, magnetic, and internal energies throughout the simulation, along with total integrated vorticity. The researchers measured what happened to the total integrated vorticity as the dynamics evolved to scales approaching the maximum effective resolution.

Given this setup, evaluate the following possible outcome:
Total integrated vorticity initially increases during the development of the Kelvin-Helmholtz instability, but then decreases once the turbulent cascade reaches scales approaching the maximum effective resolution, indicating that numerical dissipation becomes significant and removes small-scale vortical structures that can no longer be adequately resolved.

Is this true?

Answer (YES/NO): YES